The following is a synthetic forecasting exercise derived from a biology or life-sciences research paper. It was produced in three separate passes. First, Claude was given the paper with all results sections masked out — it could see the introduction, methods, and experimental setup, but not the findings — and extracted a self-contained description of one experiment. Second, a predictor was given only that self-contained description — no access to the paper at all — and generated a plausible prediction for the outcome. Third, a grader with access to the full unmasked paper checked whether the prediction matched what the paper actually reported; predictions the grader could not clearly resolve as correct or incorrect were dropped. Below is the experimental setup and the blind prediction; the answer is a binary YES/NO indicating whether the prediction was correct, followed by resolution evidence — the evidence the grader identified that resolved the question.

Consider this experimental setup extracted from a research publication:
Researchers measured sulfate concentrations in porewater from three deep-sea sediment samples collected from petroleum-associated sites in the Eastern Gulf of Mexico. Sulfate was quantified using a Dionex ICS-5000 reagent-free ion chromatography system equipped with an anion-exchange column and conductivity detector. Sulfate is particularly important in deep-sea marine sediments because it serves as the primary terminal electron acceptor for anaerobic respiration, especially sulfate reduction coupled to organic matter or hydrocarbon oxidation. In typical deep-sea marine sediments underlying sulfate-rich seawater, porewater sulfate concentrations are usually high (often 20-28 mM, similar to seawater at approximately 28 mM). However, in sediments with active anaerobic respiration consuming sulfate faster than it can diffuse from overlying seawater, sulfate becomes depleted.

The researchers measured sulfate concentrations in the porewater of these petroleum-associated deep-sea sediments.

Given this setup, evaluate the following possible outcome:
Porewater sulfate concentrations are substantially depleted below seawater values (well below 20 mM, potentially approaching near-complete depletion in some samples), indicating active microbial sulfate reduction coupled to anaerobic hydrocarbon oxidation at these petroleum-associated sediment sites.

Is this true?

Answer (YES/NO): NO